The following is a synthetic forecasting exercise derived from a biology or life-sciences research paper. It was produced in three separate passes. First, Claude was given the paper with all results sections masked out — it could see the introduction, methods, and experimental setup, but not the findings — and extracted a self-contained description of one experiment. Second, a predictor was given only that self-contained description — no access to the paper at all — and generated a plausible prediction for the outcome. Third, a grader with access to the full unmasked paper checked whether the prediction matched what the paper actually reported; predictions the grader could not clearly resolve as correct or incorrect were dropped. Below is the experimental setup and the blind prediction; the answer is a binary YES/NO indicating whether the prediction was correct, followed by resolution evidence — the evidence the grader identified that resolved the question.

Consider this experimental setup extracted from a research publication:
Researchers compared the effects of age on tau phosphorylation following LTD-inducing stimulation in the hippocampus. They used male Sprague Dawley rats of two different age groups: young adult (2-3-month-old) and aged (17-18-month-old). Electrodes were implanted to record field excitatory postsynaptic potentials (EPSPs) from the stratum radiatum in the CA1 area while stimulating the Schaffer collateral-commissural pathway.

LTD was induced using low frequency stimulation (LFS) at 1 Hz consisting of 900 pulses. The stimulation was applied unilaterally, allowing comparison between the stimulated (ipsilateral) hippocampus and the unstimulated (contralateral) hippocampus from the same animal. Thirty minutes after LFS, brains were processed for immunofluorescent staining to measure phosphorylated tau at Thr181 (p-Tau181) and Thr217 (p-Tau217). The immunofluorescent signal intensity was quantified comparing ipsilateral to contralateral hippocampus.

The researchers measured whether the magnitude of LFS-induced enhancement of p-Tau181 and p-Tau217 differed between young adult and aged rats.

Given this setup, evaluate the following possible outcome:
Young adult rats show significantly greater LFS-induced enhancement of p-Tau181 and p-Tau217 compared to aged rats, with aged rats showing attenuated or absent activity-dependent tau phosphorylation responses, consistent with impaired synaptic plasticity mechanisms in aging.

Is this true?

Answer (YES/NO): NO